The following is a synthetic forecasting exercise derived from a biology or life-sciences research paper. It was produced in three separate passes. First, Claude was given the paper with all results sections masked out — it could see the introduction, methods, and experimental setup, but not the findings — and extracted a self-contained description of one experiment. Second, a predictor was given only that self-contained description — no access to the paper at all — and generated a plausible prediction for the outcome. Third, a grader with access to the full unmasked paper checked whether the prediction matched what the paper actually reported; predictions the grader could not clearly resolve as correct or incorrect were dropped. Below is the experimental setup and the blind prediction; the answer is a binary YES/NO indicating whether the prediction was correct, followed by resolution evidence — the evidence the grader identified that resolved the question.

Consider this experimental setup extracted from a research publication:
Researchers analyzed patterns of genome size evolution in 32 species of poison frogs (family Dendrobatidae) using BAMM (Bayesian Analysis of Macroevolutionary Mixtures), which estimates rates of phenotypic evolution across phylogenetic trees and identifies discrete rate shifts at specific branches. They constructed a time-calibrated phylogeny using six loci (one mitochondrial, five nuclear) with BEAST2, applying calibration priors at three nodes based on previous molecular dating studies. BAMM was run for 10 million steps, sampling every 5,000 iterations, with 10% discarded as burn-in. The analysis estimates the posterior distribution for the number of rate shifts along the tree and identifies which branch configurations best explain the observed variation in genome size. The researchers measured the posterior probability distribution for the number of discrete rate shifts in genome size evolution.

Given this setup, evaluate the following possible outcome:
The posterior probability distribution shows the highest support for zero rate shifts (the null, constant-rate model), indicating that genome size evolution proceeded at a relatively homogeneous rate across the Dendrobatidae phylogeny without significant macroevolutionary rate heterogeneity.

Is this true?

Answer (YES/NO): NO